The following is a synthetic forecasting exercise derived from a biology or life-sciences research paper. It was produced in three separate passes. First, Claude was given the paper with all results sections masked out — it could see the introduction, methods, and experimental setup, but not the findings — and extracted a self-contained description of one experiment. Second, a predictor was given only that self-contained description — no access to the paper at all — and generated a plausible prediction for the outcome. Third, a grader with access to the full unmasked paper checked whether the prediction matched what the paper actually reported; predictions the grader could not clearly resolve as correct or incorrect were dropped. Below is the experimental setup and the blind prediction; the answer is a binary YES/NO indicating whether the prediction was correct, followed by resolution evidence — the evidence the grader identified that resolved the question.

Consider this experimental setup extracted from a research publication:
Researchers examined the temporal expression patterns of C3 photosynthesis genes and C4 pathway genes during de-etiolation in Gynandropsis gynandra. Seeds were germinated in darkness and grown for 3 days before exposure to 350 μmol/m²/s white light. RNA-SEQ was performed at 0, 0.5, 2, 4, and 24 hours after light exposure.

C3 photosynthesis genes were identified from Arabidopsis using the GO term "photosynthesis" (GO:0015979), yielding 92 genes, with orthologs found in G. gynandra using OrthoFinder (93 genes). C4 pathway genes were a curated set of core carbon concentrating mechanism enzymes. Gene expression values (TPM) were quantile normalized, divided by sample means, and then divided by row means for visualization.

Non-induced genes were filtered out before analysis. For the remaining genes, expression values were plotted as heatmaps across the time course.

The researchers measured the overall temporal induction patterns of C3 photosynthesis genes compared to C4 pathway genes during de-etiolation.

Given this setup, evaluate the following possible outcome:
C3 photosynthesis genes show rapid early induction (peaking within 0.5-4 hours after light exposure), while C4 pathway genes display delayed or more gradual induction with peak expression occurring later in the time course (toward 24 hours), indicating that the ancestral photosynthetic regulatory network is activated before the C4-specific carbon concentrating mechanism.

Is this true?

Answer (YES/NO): NO